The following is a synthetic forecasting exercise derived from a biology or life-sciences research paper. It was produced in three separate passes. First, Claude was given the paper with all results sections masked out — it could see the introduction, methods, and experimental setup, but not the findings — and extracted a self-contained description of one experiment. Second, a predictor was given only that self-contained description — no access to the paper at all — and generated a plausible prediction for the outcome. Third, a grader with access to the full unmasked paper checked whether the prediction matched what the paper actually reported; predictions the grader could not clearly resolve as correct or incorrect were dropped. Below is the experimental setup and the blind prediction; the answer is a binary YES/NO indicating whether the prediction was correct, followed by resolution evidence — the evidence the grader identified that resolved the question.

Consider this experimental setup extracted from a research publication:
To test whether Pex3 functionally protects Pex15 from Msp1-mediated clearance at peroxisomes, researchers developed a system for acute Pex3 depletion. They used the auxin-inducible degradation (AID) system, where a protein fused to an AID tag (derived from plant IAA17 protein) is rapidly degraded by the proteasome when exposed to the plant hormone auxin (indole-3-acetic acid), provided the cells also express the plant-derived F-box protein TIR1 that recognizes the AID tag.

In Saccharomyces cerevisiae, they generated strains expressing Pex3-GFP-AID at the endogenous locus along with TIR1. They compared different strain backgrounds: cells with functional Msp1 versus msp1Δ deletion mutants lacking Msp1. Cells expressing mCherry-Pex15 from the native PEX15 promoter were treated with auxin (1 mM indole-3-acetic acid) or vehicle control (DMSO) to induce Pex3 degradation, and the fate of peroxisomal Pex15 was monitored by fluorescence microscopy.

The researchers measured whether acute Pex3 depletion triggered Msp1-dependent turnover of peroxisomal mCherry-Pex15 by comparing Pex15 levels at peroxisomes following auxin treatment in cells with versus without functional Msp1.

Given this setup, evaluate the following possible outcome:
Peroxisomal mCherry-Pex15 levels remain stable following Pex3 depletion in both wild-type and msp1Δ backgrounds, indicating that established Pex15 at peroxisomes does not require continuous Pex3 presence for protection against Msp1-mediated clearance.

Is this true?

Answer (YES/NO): NO